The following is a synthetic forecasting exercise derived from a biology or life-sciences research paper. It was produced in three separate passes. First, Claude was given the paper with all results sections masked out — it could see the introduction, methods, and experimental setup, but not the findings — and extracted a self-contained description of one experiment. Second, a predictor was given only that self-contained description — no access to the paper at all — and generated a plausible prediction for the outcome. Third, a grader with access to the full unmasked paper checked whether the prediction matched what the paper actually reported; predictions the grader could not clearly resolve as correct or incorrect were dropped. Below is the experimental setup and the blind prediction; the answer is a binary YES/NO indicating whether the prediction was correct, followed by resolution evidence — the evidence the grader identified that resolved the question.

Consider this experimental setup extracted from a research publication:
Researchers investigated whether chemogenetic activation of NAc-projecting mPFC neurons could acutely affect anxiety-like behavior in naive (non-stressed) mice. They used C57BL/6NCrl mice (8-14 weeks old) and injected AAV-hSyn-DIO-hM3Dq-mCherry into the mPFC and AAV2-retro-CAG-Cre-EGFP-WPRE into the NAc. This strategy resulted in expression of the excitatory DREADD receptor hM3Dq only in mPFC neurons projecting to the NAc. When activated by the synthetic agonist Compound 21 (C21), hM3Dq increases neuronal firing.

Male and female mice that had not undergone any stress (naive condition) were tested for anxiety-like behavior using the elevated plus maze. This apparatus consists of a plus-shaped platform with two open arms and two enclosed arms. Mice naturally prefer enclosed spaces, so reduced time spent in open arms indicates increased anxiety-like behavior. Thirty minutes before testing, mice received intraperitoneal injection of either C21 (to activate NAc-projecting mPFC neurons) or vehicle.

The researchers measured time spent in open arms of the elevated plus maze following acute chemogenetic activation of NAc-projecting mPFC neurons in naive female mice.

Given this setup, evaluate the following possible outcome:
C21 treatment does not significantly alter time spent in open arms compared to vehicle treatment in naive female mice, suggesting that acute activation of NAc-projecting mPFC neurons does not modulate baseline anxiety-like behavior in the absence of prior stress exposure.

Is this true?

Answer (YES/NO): YES